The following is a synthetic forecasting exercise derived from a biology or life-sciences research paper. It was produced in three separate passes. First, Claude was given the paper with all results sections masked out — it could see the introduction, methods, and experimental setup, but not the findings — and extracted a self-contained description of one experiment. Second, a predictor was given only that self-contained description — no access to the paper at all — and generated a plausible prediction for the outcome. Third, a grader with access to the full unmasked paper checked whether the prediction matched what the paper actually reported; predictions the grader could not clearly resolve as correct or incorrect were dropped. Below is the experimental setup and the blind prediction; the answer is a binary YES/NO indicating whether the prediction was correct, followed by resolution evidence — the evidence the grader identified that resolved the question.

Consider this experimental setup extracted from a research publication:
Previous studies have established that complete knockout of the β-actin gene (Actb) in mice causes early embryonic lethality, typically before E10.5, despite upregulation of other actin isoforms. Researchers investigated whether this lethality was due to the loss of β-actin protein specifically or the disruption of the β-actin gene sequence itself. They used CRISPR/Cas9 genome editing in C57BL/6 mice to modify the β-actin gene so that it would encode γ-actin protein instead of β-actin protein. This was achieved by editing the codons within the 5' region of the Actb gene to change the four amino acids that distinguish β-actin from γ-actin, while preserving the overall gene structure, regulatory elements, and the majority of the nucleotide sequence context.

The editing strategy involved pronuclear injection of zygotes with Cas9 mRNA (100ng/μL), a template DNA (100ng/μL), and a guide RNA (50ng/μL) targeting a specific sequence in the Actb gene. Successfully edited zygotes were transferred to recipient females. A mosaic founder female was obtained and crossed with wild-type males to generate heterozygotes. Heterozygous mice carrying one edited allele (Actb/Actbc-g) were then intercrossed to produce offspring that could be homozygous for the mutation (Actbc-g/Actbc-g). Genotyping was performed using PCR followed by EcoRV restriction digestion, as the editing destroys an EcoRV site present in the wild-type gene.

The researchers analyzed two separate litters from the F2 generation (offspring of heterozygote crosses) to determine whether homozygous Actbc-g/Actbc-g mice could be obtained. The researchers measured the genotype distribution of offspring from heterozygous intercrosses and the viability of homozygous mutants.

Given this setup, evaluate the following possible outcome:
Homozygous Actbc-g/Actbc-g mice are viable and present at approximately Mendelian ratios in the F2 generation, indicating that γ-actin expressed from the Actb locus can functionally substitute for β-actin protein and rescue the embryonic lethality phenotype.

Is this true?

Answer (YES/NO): YES